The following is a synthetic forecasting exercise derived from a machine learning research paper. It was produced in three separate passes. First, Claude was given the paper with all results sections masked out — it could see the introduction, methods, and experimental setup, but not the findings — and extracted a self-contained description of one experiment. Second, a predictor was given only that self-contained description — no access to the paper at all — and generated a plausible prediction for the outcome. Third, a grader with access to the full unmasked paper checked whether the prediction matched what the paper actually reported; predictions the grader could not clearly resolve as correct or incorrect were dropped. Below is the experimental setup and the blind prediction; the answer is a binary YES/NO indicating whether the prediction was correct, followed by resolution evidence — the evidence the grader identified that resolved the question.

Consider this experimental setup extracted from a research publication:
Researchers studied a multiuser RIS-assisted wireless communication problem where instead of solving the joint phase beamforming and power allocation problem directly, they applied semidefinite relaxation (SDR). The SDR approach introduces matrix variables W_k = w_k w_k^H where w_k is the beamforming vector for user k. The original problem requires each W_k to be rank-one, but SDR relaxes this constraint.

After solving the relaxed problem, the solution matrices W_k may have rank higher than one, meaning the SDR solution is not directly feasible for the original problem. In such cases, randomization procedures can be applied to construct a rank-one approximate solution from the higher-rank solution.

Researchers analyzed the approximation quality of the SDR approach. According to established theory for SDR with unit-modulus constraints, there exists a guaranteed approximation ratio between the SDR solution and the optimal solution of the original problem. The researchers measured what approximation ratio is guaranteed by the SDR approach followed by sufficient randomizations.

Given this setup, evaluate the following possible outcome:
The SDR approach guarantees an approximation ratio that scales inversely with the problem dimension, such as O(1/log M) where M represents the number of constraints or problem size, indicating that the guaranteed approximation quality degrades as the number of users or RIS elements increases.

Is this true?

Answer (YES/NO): NO